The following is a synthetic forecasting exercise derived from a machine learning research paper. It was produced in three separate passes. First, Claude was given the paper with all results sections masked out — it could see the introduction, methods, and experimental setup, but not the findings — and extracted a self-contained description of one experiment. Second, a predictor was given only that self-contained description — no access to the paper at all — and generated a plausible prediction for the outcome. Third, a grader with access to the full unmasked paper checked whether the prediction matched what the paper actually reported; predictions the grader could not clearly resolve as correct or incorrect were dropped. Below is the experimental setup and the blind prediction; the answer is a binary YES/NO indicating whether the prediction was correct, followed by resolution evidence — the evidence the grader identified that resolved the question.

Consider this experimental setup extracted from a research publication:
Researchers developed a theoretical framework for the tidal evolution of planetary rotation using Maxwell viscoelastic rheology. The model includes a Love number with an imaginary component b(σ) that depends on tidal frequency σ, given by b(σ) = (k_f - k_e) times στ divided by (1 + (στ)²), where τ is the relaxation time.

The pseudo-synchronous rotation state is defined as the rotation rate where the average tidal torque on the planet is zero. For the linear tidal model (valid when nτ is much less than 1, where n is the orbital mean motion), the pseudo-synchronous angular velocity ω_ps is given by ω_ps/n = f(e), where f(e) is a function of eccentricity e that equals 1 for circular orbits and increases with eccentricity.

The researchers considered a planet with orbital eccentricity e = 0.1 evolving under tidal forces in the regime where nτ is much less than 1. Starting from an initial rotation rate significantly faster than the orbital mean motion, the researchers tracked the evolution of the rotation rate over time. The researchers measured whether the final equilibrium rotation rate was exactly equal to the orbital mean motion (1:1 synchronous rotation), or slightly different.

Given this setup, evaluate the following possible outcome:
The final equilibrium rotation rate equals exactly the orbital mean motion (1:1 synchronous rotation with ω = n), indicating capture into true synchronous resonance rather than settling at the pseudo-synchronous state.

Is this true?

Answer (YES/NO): NO